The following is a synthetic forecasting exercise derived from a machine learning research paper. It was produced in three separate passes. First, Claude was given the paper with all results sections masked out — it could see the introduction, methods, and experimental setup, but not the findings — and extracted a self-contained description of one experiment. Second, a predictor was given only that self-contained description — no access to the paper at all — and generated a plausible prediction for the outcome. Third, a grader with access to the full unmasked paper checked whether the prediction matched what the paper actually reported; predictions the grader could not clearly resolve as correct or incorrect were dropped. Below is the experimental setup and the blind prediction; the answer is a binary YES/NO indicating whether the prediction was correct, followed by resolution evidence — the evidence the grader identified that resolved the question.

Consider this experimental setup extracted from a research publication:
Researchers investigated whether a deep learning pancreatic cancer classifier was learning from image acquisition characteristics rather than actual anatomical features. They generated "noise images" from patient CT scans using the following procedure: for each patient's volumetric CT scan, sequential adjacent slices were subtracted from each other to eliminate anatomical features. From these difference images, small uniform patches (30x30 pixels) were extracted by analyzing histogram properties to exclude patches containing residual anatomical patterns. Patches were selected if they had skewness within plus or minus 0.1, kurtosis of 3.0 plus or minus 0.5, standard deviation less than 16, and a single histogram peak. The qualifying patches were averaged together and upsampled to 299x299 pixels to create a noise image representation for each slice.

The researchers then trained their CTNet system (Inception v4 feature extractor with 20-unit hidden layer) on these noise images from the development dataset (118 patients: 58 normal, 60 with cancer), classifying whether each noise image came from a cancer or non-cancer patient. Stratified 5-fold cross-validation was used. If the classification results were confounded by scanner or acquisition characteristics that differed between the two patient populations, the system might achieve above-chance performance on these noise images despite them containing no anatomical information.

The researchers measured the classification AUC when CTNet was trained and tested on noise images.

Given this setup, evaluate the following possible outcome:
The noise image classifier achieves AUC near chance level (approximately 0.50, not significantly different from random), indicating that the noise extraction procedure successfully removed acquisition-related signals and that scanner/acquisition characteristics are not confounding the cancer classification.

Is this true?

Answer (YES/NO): NO